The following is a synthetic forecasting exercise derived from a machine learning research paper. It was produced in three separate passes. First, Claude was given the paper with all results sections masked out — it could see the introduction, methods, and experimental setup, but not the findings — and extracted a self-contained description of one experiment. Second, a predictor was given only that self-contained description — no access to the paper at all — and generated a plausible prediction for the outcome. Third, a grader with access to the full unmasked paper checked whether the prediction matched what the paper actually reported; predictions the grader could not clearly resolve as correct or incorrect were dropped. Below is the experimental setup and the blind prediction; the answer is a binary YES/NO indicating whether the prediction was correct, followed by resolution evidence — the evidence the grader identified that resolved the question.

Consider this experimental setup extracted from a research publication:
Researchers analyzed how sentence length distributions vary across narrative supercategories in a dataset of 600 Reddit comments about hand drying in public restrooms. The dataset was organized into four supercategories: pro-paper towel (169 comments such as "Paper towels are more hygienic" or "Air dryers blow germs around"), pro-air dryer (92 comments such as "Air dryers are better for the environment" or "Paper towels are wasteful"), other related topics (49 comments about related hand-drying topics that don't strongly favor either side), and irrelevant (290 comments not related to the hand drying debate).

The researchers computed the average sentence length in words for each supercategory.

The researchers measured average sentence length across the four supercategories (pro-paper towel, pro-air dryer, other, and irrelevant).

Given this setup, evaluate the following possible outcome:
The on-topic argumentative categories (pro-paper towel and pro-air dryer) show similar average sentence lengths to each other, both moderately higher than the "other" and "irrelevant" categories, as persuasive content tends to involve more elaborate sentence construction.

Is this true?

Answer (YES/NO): NO